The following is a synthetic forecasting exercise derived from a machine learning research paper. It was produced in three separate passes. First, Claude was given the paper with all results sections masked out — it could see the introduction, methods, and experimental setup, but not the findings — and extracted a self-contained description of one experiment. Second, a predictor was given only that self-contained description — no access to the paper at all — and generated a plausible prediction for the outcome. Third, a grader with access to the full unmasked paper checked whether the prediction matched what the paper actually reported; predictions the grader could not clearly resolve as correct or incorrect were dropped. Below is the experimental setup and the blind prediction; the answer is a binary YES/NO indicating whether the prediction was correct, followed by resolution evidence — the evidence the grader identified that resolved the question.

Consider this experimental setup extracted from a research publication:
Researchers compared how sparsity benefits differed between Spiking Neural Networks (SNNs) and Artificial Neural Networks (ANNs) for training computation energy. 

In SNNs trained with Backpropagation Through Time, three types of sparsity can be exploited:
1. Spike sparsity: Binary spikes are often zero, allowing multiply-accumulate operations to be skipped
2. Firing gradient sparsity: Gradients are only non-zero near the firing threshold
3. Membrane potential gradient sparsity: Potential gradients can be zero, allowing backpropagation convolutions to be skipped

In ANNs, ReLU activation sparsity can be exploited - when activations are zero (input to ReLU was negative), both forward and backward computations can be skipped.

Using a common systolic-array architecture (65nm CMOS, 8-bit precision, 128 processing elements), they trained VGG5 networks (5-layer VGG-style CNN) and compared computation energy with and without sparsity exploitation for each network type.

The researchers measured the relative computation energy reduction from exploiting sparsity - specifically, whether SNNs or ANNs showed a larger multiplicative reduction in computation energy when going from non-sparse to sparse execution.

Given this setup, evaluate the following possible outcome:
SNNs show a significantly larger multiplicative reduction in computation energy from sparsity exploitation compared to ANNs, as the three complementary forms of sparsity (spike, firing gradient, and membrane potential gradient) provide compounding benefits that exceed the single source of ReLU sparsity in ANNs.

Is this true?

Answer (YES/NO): YES